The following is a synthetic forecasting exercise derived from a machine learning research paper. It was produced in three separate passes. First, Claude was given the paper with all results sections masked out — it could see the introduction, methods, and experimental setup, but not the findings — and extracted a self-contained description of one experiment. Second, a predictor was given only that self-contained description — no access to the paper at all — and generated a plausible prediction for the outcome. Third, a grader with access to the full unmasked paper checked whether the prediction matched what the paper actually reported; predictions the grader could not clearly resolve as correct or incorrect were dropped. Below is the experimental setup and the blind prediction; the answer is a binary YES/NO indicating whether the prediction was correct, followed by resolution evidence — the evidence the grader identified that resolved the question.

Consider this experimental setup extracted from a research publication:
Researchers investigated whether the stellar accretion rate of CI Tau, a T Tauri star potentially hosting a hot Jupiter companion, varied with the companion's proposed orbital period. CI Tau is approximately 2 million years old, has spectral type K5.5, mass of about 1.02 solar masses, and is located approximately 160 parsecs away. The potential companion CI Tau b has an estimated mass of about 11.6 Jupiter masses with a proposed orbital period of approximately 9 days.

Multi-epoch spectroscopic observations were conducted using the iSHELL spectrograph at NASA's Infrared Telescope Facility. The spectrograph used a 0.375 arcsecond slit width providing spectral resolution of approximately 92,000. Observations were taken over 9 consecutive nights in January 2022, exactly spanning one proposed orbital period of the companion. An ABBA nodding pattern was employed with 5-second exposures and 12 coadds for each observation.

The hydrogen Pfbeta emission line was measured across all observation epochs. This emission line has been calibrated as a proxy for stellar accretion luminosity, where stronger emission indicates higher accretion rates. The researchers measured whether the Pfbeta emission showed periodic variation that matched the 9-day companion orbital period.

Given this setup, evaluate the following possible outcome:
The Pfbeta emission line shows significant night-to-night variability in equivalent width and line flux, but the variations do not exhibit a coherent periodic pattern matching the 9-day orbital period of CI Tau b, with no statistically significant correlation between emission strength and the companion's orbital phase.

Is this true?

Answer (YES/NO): NO